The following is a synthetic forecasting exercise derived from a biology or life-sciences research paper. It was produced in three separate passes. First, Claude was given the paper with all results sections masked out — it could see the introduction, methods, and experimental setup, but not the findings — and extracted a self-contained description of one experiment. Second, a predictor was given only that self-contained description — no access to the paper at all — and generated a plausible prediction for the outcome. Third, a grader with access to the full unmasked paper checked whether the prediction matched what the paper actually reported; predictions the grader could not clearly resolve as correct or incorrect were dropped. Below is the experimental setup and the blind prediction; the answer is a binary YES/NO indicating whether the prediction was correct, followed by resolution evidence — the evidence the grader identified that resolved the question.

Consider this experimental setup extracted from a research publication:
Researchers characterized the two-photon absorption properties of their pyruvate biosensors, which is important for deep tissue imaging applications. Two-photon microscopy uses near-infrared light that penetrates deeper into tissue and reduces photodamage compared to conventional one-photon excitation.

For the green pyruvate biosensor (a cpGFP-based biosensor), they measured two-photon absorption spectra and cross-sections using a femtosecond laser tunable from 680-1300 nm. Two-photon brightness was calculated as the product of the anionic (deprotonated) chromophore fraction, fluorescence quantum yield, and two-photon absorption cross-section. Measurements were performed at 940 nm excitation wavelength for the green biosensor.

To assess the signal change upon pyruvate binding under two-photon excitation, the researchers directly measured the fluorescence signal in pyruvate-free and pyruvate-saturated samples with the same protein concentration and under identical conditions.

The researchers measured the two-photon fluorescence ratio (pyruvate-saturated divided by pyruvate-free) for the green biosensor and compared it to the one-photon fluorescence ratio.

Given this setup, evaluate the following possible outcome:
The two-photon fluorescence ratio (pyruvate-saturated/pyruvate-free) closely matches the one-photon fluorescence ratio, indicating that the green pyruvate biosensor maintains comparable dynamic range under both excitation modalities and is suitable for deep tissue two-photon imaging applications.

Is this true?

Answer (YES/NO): NO